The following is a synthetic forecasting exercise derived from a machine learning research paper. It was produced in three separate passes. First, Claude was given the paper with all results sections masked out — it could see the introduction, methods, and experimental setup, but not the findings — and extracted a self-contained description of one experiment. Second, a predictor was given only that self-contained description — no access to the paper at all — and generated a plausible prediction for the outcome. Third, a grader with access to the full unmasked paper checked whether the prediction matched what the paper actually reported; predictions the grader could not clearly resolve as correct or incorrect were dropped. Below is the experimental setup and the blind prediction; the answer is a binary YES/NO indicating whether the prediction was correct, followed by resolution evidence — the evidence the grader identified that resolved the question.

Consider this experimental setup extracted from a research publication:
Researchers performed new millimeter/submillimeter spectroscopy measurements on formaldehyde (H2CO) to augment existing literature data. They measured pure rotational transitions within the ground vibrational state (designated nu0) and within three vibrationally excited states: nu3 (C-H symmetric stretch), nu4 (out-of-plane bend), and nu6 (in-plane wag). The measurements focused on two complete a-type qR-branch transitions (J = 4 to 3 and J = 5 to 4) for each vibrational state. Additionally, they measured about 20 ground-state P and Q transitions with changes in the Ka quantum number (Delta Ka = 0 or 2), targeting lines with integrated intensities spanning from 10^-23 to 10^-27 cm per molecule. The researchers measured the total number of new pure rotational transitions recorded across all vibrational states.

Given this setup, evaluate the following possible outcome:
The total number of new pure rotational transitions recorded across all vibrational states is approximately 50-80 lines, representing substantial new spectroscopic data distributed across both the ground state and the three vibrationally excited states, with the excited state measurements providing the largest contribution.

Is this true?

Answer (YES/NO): NO